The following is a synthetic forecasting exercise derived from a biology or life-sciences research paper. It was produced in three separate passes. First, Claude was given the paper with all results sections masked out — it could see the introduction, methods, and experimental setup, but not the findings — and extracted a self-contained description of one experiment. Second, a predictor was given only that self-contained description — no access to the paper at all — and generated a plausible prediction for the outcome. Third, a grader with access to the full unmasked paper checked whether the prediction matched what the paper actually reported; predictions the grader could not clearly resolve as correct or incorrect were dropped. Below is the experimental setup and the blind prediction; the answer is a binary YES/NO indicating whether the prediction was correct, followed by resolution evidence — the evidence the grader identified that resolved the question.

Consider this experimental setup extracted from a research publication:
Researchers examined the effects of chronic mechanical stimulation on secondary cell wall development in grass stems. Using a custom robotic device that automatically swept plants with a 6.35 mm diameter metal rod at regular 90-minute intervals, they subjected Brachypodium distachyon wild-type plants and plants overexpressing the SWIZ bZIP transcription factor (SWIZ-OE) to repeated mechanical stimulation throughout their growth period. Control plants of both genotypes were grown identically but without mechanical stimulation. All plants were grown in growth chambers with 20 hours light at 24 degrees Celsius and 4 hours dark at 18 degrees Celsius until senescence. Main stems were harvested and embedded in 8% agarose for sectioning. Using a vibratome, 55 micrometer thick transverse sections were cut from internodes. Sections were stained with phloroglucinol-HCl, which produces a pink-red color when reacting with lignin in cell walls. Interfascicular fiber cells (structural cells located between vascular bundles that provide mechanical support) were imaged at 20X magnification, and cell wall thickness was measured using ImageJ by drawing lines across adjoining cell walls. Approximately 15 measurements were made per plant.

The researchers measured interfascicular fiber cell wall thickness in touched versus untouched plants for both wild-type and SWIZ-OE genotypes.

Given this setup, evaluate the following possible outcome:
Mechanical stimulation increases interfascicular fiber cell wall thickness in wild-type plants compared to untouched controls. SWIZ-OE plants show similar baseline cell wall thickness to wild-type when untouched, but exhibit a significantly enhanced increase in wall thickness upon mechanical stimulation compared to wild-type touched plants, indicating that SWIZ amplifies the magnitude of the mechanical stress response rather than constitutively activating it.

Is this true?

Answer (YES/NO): NO